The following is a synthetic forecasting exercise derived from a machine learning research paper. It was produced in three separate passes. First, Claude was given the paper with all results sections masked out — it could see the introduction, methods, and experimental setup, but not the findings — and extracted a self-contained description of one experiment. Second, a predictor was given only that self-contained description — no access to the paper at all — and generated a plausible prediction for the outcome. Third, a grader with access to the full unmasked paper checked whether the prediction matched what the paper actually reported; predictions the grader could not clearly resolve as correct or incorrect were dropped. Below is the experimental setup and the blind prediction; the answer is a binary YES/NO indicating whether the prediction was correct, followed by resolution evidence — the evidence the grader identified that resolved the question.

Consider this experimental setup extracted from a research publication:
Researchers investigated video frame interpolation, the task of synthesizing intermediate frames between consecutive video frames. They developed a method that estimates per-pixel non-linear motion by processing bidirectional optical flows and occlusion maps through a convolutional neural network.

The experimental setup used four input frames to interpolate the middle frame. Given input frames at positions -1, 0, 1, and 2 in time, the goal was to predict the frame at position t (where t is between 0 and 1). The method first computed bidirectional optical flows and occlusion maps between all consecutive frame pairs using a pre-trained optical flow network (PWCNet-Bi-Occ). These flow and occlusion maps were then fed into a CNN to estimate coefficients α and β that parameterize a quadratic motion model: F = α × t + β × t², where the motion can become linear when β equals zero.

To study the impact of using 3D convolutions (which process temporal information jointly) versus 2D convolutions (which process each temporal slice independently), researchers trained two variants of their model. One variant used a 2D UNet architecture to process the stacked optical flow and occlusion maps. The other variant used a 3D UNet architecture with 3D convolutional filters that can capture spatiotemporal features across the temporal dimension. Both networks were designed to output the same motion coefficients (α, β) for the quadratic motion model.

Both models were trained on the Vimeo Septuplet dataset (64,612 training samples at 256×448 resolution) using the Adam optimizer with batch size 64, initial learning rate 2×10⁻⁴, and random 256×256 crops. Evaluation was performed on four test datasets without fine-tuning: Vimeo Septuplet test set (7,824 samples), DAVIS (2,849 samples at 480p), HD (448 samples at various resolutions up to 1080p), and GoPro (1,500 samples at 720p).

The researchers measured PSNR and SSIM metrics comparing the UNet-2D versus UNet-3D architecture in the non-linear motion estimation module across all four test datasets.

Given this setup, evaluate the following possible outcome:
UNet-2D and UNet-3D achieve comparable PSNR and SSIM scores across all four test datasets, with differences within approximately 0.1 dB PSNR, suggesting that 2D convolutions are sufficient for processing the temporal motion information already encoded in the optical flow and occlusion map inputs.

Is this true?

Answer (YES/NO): NO